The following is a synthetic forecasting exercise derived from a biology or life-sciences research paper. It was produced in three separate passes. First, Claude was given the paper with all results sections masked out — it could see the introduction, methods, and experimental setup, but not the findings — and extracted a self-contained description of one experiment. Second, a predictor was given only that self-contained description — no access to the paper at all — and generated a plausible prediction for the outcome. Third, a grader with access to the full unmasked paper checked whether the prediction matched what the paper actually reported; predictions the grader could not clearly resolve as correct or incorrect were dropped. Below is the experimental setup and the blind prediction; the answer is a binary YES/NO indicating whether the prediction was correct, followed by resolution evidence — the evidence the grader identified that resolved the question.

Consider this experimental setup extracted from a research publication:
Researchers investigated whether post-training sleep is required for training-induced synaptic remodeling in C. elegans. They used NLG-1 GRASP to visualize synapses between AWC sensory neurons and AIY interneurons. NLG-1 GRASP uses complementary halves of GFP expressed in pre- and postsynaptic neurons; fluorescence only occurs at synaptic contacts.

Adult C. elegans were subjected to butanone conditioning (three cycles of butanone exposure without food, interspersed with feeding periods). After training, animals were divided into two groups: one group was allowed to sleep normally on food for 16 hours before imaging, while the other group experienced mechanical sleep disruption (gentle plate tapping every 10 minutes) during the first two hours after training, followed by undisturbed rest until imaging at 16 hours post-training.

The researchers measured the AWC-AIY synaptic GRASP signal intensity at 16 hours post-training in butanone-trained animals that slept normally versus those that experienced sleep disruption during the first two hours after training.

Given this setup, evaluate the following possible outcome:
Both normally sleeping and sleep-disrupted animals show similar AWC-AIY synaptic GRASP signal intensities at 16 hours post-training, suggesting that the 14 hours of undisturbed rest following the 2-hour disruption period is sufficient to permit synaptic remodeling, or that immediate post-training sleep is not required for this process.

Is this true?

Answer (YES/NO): NO